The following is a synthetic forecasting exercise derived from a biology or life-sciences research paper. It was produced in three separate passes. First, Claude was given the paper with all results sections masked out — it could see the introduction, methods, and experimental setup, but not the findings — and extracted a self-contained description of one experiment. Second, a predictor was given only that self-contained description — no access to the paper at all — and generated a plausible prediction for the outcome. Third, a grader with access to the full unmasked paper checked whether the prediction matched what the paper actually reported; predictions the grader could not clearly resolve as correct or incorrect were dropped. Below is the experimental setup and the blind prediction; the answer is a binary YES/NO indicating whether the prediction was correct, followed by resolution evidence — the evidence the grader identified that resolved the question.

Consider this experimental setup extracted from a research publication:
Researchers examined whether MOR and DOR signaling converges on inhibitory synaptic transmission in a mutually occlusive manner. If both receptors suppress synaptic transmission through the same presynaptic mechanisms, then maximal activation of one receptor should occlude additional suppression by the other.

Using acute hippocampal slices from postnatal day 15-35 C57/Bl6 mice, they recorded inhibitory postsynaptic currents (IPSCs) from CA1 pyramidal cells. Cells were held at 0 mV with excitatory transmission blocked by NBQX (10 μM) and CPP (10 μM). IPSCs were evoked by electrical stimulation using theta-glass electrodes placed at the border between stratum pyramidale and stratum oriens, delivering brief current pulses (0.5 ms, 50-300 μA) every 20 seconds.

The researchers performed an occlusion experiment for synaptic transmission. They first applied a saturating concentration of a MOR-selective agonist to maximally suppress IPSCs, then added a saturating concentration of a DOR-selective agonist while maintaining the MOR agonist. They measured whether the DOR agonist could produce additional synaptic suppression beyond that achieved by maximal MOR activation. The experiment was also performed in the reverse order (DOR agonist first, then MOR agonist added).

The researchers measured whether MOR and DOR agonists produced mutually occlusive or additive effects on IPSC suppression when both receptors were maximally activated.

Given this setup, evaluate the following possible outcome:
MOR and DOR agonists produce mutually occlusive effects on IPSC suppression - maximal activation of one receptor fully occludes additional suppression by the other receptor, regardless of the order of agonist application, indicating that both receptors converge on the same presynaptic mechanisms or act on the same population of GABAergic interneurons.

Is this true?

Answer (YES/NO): NO